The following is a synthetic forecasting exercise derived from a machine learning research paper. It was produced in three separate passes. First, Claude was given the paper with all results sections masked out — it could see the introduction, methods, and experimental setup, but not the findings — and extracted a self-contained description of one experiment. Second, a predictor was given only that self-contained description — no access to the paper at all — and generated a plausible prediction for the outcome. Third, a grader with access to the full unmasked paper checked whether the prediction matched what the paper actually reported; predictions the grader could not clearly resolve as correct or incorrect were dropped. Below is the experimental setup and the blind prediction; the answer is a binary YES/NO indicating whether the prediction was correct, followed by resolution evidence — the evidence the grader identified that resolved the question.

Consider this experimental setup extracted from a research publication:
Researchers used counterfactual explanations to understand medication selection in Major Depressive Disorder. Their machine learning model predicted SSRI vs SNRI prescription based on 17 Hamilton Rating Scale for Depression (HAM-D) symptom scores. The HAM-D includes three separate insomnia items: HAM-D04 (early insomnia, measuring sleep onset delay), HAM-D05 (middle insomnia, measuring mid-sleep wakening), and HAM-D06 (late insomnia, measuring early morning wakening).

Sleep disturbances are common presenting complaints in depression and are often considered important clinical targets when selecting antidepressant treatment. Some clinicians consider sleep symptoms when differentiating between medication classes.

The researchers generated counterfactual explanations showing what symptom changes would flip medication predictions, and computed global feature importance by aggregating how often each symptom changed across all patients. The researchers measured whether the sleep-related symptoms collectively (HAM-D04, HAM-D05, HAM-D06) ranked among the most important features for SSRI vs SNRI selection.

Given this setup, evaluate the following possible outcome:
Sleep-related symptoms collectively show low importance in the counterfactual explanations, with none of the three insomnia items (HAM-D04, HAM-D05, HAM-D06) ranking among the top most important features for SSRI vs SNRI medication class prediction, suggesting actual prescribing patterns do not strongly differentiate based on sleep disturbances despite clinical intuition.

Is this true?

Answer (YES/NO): YES